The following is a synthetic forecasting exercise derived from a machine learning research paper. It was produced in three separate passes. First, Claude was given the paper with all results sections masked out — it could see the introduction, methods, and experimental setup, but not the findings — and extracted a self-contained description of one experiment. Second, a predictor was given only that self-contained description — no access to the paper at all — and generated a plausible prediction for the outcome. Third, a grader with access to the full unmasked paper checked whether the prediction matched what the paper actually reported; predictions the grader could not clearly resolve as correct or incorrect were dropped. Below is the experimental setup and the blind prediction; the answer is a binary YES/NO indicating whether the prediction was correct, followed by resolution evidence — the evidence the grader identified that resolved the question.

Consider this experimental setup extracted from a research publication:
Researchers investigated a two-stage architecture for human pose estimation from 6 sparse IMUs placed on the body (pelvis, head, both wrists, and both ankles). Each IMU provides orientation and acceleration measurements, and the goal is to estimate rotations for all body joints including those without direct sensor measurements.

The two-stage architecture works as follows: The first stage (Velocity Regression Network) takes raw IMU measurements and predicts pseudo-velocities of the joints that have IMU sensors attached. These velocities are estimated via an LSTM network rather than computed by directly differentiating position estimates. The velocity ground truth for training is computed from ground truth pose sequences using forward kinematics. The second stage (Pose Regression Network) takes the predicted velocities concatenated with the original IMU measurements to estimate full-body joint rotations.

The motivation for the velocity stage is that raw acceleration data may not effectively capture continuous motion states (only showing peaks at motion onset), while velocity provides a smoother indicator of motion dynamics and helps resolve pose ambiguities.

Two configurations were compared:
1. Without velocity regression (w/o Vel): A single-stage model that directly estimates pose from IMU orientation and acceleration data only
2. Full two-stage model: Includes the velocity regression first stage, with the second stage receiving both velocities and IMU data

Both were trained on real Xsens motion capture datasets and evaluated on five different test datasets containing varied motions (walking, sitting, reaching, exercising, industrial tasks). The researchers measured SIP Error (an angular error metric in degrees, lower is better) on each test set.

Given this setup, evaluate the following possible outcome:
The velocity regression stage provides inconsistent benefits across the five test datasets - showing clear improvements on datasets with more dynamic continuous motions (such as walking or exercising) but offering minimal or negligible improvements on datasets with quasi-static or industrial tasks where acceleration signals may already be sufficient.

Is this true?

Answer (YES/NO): NO